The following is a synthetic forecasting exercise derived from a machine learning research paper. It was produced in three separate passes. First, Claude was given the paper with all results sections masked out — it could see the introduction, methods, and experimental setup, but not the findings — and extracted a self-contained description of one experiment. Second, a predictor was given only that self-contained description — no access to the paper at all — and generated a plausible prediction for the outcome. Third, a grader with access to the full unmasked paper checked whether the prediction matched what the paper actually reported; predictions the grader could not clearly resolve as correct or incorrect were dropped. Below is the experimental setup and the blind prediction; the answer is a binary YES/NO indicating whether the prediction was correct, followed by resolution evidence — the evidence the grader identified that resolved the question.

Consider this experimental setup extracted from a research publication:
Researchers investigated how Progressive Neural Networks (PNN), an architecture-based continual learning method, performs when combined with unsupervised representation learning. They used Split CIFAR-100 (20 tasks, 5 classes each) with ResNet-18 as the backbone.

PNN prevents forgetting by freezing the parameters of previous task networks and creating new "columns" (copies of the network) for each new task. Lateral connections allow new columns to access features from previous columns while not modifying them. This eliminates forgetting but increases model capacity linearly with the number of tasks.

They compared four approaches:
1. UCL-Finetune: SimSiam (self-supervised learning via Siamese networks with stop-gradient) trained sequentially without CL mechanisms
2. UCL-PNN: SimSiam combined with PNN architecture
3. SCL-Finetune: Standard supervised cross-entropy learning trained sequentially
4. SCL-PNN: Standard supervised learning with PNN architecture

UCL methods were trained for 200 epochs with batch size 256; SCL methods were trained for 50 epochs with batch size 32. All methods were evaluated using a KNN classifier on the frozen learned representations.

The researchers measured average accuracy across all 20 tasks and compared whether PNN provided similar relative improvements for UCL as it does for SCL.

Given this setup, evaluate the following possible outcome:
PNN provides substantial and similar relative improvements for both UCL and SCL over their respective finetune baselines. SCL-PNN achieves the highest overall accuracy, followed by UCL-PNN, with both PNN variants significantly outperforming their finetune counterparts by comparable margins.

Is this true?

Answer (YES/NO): NO